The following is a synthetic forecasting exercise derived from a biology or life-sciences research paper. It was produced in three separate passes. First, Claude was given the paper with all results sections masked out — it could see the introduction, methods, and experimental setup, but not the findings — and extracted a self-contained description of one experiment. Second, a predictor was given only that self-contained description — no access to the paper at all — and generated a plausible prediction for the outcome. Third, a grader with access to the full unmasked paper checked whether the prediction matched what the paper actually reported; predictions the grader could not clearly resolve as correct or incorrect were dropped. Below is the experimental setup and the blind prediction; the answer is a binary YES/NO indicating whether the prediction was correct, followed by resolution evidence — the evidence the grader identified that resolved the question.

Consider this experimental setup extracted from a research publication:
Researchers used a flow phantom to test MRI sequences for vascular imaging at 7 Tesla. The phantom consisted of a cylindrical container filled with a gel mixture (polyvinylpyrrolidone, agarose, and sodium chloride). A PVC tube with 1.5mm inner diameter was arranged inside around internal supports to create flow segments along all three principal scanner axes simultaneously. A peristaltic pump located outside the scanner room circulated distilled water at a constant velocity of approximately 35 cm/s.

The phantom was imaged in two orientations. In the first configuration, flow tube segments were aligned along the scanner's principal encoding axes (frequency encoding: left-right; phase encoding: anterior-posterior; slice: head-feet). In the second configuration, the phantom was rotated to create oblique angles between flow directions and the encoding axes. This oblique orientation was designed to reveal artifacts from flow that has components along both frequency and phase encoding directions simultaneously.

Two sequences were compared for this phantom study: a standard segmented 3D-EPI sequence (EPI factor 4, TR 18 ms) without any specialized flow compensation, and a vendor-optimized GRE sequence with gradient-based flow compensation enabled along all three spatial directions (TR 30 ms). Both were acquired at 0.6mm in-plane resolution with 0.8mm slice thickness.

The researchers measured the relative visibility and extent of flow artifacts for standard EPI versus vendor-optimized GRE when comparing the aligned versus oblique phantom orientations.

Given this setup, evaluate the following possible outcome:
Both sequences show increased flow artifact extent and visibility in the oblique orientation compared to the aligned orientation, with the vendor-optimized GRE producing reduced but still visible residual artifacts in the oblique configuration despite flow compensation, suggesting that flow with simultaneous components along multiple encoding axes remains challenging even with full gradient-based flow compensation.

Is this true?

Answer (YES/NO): NO